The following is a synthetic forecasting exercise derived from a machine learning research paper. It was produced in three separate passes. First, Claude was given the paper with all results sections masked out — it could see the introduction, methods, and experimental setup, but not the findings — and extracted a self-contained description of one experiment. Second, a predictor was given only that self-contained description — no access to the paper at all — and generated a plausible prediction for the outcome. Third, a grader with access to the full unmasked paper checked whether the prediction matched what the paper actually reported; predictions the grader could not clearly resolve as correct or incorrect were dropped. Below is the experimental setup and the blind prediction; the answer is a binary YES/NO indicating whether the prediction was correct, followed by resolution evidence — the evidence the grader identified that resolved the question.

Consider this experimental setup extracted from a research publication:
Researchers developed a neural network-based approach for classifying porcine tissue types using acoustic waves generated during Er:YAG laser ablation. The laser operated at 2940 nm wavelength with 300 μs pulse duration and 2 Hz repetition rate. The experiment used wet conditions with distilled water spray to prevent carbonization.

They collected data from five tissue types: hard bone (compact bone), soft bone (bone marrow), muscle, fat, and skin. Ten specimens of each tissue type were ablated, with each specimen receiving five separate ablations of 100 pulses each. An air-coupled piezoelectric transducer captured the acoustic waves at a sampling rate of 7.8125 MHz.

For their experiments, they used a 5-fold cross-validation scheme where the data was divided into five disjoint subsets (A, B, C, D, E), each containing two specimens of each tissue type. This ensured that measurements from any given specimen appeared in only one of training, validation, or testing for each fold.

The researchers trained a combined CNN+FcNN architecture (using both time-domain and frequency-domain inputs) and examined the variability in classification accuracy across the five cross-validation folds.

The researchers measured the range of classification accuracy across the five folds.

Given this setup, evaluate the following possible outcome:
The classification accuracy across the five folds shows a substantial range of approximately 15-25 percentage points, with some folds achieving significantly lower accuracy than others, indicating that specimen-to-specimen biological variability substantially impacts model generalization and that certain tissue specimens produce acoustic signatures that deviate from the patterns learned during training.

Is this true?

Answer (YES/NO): NO